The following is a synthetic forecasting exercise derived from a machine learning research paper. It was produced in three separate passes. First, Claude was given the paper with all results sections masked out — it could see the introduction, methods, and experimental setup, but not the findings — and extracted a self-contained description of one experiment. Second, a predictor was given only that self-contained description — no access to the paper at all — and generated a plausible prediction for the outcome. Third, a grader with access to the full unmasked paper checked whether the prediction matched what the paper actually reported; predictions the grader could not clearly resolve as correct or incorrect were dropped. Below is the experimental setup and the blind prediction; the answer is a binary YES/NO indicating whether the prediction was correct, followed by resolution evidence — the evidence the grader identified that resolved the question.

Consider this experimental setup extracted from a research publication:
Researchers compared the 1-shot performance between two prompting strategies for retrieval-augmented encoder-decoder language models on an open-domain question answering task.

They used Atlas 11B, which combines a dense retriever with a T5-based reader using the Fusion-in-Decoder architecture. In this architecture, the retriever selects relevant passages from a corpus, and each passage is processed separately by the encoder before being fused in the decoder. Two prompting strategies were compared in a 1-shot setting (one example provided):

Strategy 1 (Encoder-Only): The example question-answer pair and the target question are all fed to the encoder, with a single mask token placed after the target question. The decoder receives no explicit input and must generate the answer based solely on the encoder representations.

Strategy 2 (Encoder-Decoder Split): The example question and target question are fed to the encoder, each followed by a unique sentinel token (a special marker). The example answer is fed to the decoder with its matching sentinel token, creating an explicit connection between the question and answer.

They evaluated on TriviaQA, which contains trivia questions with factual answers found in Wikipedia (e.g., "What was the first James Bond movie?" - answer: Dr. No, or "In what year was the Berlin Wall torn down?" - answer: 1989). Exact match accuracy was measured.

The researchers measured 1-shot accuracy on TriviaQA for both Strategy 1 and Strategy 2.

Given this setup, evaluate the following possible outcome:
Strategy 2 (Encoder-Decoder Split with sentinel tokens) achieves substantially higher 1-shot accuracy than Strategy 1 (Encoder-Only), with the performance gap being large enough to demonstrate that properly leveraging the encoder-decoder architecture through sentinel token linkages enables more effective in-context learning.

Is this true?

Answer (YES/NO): NO